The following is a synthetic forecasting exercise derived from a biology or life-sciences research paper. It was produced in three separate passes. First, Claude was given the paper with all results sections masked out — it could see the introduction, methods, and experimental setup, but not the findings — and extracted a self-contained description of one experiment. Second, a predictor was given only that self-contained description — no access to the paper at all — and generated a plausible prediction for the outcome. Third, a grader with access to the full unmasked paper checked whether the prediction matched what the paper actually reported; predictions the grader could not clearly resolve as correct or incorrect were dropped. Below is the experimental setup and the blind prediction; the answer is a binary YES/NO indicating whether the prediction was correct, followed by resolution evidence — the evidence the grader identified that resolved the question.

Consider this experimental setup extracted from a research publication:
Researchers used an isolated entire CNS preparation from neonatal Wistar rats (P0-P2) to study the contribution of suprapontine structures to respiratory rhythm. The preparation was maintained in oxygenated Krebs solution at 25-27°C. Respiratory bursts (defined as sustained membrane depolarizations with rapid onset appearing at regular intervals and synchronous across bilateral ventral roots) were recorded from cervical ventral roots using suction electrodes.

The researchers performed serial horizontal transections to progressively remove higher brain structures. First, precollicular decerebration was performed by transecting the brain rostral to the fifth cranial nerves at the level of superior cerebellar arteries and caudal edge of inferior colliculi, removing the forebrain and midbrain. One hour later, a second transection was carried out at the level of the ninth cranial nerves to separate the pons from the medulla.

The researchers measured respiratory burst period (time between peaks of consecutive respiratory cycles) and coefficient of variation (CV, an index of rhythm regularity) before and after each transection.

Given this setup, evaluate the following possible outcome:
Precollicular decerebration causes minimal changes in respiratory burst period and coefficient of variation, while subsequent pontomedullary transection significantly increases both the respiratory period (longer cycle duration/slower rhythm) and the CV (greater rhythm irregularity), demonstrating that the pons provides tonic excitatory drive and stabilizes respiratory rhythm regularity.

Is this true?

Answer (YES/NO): NO